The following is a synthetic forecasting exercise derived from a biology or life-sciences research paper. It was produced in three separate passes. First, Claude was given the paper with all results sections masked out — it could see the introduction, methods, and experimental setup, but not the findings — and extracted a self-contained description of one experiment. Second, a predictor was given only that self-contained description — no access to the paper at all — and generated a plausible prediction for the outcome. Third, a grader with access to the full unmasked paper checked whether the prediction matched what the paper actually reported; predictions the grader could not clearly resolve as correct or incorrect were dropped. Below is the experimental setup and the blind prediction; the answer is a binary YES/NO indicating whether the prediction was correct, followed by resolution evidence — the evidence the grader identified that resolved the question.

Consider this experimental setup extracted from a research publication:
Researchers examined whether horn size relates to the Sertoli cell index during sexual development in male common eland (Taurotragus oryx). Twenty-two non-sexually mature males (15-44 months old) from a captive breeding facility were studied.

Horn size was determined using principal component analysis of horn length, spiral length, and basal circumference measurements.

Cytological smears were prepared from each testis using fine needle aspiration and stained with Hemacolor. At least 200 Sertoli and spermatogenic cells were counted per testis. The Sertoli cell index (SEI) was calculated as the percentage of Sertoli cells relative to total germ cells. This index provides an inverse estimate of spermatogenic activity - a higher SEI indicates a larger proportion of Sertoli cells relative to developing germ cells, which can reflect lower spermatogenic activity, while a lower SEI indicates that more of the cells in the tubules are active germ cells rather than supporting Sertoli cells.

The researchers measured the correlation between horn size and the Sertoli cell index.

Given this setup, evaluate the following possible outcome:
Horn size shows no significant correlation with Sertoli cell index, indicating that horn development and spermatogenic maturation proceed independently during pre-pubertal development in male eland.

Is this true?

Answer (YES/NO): NO